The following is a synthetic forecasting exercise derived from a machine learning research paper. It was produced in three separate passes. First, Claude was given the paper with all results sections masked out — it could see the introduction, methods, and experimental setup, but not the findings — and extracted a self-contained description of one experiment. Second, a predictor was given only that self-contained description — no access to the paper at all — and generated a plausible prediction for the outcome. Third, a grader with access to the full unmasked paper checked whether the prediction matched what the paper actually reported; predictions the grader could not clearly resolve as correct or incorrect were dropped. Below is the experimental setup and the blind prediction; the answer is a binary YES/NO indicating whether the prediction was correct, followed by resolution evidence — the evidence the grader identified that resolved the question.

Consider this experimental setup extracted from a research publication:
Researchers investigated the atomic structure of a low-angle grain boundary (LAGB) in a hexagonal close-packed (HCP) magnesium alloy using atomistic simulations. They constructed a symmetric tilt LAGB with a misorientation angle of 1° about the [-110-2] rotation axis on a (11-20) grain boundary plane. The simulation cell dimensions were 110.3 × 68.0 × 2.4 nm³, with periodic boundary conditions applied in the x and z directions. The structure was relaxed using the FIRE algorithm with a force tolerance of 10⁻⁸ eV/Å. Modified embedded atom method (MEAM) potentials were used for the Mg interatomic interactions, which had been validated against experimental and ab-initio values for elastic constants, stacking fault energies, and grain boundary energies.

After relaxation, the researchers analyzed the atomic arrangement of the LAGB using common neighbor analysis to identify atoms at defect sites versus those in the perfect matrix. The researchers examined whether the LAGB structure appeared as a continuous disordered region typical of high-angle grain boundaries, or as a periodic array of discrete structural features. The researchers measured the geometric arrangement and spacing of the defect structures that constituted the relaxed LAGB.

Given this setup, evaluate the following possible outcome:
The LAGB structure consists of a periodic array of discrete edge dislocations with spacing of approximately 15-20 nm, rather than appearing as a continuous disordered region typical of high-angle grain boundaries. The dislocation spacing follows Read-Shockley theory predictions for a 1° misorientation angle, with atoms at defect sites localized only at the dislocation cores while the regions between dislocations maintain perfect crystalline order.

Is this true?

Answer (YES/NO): YES